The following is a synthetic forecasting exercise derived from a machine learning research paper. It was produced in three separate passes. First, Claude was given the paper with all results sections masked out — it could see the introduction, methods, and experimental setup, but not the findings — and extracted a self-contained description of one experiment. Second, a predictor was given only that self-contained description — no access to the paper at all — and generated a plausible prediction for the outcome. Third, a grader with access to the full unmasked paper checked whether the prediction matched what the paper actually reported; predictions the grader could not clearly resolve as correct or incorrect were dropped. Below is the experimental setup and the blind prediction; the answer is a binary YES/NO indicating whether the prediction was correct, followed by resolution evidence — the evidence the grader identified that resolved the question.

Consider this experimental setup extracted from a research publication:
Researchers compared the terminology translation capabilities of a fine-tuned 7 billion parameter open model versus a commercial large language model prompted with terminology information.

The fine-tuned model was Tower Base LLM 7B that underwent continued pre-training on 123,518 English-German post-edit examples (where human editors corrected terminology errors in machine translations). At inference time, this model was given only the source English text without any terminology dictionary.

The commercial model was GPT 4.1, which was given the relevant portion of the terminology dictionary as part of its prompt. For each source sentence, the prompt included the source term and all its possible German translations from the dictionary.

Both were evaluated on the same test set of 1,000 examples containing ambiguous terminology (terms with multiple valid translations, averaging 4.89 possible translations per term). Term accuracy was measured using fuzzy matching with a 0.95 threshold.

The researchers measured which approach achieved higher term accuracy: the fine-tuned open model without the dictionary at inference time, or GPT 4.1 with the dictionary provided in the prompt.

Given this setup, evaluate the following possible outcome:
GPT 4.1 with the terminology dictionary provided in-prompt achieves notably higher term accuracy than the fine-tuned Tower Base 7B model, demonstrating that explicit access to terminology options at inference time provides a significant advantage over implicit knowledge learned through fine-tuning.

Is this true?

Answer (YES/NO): NO